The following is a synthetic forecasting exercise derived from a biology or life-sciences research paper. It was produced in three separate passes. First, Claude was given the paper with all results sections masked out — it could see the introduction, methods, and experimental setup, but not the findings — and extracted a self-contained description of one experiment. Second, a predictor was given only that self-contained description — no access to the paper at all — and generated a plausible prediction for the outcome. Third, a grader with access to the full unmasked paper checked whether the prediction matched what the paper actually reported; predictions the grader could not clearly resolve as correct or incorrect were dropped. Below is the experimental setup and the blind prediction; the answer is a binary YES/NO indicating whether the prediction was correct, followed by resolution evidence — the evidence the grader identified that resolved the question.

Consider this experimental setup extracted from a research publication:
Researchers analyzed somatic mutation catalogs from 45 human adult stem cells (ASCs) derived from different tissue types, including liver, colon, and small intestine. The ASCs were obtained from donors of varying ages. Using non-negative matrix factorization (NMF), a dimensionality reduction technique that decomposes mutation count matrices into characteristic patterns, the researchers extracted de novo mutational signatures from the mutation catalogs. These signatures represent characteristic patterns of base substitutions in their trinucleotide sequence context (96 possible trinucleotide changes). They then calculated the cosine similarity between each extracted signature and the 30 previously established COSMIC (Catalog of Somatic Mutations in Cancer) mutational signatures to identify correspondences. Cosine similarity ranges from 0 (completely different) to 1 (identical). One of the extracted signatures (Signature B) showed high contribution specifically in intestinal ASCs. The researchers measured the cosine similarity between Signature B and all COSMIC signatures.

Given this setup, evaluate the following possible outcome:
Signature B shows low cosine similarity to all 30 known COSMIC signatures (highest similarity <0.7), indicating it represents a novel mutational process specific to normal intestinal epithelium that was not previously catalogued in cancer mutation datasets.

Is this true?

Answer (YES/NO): NO